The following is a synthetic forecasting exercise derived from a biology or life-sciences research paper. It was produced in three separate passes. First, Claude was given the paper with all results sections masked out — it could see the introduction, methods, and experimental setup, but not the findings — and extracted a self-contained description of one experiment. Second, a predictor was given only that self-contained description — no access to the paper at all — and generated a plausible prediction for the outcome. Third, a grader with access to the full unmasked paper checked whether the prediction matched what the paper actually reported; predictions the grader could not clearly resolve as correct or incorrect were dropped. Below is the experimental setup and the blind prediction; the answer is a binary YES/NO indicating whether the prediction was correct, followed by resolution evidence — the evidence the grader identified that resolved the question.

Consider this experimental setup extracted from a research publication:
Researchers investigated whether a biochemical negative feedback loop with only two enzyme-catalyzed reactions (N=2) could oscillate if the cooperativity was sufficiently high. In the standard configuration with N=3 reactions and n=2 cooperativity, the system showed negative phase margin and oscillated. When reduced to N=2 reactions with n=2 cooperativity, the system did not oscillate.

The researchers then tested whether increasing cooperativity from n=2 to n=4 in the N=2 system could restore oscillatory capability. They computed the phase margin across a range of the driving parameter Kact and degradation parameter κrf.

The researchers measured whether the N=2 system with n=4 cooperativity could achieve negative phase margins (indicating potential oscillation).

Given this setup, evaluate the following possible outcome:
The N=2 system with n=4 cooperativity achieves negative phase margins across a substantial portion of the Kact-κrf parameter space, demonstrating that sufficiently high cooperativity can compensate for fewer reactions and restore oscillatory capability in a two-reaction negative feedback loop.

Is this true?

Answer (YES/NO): YES